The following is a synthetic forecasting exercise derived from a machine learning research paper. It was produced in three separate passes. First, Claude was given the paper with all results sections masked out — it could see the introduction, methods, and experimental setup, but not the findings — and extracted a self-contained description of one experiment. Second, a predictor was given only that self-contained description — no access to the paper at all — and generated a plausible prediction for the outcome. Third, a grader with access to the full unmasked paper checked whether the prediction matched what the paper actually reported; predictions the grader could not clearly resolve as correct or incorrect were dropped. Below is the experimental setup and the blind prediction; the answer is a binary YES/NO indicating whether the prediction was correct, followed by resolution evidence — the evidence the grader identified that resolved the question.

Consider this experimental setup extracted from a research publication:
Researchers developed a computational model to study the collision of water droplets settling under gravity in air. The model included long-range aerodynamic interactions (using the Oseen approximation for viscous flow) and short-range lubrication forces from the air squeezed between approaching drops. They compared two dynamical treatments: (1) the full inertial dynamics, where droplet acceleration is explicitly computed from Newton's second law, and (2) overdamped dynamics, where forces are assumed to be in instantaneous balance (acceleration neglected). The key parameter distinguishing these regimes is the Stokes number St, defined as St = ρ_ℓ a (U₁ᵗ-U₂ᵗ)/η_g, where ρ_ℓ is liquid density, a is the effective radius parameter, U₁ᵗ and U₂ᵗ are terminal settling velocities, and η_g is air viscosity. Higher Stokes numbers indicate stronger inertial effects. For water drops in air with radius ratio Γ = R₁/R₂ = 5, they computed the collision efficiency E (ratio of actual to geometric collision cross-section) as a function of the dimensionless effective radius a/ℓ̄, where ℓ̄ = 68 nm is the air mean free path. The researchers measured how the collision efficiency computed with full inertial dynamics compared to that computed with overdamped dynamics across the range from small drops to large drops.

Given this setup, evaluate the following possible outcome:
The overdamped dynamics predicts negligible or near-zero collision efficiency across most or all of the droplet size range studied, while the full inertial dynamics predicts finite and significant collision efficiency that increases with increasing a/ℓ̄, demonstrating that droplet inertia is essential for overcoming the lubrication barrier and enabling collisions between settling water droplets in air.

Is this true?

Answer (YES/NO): NO